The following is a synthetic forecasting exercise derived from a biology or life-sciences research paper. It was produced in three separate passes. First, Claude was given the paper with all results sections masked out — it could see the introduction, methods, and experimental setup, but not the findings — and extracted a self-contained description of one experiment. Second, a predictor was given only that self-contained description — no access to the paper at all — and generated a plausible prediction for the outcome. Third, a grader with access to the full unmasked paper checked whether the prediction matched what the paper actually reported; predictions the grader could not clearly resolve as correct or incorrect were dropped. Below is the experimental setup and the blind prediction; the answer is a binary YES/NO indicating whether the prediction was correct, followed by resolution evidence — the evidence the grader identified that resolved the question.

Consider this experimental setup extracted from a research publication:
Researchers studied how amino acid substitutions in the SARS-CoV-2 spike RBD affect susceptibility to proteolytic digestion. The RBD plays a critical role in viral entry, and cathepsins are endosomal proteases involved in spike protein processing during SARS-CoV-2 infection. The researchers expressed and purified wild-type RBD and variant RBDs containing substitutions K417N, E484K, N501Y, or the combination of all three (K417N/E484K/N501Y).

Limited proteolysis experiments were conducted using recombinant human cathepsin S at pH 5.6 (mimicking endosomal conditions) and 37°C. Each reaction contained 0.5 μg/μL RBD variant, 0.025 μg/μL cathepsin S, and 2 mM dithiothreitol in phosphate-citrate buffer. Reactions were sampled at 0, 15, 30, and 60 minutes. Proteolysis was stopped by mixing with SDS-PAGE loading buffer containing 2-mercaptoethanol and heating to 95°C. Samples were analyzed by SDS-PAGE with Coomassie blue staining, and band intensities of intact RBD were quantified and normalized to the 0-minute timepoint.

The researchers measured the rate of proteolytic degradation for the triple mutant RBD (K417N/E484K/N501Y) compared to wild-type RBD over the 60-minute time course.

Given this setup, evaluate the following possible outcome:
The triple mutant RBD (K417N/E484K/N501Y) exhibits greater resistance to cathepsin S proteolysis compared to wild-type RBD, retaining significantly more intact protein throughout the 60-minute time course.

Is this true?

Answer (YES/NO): NO